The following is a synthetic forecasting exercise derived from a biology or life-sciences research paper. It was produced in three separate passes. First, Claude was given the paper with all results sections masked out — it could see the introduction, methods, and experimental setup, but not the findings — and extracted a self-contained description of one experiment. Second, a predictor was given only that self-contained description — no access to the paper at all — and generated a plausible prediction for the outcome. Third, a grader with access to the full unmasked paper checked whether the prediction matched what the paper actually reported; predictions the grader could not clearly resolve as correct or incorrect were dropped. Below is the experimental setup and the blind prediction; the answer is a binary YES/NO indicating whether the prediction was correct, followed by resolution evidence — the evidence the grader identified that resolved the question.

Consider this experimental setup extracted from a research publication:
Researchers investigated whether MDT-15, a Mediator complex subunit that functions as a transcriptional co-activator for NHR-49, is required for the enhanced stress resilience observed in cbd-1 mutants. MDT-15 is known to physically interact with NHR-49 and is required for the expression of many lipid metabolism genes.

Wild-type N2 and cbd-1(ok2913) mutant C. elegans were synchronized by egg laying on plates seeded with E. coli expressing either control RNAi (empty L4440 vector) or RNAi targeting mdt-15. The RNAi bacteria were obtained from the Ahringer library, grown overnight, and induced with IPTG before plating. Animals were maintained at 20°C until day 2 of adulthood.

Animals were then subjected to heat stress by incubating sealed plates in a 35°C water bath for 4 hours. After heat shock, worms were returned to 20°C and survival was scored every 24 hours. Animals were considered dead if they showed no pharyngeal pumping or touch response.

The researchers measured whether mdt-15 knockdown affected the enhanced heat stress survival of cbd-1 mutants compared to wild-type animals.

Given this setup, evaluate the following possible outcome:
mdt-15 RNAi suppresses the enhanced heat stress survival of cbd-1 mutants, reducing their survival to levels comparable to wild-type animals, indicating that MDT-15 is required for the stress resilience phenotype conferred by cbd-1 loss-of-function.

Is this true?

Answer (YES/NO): YES